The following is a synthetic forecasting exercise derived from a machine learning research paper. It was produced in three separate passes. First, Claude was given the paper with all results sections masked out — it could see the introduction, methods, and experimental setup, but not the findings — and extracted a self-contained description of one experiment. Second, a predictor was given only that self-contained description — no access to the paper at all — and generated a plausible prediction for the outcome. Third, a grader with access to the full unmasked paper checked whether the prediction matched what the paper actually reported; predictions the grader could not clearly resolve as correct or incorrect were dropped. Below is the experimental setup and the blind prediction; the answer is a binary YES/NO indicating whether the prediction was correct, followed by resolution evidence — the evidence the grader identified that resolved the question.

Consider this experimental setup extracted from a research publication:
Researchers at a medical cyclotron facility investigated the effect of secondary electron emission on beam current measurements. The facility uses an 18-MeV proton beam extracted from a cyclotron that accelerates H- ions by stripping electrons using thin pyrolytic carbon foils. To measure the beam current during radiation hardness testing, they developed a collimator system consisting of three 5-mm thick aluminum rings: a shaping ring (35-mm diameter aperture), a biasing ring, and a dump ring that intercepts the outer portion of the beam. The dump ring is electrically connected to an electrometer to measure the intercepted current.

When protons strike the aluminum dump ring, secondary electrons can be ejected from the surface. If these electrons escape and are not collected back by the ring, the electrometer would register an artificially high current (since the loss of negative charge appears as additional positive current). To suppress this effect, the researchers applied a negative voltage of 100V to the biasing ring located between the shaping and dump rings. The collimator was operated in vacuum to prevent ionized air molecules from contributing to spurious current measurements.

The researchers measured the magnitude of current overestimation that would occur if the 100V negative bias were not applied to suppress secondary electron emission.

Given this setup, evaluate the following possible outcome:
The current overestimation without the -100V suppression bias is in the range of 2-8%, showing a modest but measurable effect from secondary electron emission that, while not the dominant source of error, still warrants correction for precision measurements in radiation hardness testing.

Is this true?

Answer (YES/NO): NO